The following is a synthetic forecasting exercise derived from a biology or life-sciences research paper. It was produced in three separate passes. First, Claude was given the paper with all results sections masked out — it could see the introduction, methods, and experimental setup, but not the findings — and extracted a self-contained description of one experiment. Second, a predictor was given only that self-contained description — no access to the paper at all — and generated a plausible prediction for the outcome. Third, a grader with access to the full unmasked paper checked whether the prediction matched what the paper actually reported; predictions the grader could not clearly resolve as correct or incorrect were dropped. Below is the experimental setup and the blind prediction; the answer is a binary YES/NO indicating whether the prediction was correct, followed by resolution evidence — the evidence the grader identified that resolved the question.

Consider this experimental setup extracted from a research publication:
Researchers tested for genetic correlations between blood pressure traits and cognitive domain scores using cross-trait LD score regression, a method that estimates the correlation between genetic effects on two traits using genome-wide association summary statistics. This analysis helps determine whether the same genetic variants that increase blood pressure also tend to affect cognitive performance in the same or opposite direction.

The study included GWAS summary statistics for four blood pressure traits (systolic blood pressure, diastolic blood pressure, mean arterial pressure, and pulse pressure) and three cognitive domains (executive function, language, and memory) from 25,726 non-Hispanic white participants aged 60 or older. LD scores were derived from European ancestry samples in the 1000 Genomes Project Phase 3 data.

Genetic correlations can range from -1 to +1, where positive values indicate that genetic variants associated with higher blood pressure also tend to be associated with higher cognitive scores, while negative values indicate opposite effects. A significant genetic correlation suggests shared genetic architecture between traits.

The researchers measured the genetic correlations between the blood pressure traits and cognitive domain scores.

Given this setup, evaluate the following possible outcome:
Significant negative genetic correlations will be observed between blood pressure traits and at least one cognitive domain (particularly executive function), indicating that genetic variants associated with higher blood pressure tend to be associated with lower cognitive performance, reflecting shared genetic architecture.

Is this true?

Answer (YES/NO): NO